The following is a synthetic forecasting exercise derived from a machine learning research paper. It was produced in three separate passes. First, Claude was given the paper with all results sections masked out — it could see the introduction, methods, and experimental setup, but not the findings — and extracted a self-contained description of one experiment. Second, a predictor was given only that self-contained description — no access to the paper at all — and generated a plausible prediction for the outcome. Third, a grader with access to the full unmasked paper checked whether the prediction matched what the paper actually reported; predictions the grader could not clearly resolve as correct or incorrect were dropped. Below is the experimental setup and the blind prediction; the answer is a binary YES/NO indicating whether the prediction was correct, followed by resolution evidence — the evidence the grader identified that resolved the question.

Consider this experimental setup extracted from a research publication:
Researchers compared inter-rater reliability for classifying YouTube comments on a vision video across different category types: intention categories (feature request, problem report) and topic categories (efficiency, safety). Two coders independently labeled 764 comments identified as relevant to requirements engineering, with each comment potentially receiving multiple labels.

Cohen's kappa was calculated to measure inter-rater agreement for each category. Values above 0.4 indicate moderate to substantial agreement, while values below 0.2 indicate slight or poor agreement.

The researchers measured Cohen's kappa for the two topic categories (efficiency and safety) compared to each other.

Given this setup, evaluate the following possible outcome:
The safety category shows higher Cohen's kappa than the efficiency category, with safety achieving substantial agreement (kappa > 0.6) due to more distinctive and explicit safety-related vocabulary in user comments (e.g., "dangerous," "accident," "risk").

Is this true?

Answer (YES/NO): NO